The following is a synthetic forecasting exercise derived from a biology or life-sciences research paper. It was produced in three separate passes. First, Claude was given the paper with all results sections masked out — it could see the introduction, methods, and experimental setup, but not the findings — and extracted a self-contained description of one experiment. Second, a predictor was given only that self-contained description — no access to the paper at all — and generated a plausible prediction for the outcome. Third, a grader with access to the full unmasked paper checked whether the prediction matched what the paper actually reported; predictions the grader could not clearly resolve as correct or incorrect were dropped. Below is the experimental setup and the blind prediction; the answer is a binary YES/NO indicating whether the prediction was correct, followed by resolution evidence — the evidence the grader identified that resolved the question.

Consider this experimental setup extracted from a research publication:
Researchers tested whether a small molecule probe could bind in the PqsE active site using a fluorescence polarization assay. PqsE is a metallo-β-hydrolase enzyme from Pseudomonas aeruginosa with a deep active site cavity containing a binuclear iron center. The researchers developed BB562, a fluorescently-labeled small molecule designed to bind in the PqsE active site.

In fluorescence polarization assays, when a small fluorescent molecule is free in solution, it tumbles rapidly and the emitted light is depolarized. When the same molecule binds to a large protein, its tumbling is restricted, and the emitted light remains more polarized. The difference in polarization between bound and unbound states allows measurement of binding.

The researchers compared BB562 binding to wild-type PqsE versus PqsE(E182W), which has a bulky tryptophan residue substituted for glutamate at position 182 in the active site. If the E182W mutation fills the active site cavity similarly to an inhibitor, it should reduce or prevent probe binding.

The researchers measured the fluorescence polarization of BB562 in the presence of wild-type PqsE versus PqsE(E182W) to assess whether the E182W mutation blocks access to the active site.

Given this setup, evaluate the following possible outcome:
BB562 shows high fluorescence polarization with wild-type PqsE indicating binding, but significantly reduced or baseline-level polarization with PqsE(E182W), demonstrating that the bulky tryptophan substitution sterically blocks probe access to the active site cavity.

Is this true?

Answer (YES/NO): NO